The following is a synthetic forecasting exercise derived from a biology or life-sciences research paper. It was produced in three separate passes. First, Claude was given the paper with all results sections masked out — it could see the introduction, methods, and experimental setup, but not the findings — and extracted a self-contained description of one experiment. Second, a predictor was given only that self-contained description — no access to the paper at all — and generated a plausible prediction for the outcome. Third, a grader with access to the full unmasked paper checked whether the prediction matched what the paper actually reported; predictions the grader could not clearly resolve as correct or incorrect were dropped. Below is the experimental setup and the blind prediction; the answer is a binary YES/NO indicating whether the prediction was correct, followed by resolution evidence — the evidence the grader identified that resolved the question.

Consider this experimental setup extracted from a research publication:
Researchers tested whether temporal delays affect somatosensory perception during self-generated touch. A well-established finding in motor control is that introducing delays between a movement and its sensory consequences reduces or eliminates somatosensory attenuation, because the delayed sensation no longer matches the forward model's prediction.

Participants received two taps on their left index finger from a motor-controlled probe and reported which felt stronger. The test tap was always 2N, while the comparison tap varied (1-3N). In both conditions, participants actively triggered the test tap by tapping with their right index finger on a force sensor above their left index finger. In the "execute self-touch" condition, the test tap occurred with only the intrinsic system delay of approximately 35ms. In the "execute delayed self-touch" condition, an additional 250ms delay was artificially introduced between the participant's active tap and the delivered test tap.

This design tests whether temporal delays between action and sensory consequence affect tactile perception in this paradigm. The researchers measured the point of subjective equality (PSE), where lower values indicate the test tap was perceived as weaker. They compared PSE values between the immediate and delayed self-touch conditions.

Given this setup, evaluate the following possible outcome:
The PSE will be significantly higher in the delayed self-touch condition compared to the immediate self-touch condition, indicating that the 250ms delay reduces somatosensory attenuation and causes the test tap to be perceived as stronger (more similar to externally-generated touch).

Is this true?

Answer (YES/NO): YES